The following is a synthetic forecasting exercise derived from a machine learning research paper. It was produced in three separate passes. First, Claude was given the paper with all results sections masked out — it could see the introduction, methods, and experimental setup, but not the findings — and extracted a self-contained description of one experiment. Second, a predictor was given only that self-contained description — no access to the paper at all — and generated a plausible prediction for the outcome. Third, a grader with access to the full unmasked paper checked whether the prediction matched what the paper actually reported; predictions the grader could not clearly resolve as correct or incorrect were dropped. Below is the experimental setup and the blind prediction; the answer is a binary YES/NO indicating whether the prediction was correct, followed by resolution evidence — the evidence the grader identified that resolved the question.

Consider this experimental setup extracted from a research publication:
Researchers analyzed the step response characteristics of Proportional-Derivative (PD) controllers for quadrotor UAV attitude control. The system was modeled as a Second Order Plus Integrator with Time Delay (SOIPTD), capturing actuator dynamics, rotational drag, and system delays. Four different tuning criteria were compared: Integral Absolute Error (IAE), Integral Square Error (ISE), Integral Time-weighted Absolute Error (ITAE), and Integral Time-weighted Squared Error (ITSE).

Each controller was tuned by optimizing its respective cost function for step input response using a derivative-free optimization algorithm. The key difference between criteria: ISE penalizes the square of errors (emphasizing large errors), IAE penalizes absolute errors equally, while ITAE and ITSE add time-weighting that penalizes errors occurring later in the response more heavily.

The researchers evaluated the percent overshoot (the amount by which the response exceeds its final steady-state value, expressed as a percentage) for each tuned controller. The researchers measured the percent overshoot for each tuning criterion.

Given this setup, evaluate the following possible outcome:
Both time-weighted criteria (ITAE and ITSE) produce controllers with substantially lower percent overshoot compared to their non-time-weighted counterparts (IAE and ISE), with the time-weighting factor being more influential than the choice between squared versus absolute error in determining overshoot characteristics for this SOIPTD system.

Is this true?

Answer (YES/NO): NO